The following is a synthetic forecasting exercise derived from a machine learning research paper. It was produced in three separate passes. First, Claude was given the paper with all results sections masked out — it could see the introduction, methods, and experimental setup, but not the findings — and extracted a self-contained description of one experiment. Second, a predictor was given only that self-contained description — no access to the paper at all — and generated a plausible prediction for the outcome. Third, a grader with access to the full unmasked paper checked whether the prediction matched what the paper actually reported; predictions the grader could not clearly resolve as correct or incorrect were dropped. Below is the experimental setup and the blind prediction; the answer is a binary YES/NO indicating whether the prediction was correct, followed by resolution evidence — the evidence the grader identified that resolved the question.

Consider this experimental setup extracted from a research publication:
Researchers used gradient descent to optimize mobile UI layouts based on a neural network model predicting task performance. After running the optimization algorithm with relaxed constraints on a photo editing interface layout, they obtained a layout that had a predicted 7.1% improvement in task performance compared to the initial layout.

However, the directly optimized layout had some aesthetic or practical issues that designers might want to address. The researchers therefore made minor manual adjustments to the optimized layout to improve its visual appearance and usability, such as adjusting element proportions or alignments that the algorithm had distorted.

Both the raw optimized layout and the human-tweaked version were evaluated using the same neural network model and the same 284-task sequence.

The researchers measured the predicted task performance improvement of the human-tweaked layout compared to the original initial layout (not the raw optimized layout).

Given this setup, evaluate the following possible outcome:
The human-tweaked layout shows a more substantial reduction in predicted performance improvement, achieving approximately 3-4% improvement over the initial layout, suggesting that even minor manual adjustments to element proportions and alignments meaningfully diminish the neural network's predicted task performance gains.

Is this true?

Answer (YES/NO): NO